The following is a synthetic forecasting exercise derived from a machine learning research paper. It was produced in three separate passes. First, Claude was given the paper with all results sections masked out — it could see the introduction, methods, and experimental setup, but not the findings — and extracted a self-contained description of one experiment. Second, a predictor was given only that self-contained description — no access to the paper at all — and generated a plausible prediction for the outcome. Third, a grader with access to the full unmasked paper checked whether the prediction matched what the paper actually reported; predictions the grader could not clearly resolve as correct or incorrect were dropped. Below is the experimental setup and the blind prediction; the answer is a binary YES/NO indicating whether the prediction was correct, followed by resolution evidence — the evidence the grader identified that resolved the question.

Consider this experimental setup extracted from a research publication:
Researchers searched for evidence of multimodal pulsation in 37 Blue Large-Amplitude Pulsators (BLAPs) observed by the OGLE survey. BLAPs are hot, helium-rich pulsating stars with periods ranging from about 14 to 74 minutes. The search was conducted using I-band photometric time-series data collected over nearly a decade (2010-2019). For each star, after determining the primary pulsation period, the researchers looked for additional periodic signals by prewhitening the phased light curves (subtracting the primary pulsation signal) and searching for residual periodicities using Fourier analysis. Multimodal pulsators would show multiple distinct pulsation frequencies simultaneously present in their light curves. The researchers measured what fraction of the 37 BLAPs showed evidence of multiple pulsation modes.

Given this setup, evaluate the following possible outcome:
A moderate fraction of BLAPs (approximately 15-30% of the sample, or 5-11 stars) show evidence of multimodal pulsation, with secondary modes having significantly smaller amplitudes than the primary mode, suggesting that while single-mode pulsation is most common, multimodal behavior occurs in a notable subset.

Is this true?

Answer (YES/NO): NO